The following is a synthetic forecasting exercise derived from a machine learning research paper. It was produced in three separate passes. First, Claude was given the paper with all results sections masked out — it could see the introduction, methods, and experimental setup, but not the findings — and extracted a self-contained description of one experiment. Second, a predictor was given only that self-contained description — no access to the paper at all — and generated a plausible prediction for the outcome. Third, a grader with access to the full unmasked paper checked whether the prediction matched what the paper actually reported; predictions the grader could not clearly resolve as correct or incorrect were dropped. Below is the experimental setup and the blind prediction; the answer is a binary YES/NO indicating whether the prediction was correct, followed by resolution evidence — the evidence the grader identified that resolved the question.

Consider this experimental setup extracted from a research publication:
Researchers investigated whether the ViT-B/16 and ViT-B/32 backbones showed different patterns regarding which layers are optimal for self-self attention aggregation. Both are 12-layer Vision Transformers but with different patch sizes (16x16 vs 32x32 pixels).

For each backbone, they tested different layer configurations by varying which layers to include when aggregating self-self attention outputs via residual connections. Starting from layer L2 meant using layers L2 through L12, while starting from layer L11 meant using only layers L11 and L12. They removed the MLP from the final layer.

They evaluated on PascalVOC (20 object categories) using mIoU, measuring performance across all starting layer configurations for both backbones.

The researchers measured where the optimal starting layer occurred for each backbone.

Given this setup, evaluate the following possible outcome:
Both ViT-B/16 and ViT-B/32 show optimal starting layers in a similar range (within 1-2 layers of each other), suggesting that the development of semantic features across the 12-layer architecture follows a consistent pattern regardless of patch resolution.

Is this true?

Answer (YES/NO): YES